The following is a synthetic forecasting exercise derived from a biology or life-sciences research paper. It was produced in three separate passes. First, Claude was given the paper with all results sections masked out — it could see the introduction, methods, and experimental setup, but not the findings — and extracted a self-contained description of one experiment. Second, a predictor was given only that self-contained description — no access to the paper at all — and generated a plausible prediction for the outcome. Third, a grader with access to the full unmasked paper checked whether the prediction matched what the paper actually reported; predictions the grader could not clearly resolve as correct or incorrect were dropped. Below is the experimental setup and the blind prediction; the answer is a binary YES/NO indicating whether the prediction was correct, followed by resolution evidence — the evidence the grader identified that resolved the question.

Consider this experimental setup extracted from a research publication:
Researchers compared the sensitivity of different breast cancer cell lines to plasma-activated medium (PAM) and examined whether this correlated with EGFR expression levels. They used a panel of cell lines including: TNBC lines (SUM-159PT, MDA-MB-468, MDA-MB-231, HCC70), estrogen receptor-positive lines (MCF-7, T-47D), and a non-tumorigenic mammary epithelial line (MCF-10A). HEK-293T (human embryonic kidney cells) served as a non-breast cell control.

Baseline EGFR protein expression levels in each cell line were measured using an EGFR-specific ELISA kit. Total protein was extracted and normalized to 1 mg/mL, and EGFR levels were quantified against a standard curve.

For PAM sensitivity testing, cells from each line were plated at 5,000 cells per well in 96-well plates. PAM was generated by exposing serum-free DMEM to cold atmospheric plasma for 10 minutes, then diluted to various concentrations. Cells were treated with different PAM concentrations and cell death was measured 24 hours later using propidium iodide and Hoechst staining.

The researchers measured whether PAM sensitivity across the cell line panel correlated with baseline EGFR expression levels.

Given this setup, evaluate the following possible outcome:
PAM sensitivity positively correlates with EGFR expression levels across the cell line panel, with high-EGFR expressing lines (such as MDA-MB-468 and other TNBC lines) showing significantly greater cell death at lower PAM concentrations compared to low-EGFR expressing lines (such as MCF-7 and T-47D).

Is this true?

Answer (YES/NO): NO